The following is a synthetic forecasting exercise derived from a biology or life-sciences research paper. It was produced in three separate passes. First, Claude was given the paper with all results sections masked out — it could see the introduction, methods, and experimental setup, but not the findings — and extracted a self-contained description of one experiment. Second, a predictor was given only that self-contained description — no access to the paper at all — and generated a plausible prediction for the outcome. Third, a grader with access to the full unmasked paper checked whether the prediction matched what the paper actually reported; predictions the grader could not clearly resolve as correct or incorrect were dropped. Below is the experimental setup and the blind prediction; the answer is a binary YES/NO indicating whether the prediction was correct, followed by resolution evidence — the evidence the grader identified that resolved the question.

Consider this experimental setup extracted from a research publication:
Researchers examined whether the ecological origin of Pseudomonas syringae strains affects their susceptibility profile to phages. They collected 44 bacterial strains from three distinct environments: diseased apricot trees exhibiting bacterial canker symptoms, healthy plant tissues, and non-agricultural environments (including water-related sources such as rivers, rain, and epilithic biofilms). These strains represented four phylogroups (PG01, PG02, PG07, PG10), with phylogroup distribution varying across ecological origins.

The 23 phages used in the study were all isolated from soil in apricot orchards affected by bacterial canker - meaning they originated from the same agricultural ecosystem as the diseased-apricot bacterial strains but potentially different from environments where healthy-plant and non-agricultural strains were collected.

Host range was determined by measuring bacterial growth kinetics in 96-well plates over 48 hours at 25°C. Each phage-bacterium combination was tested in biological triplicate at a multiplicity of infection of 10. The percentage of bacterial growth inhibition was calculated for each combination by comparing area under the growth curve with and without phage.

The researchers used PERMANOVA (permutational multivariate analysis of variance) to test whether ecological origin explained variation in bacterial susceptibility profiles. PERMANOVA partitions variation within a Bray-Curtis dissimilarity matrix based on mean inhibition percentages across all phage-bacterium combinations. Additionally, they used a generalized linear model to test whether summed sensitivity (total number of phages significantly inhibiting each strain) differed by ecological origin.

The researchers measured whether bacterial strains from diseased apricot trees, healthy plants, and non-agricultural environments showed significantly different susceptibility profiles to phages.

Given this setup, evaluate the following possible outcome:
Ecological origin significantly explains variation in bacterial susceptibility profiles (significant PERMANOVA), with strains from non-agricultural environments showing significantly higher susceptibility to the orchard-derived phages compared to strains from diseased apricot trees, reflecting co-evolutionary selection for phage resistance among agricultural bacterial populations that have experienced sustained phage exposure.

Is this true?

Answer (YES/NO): NO